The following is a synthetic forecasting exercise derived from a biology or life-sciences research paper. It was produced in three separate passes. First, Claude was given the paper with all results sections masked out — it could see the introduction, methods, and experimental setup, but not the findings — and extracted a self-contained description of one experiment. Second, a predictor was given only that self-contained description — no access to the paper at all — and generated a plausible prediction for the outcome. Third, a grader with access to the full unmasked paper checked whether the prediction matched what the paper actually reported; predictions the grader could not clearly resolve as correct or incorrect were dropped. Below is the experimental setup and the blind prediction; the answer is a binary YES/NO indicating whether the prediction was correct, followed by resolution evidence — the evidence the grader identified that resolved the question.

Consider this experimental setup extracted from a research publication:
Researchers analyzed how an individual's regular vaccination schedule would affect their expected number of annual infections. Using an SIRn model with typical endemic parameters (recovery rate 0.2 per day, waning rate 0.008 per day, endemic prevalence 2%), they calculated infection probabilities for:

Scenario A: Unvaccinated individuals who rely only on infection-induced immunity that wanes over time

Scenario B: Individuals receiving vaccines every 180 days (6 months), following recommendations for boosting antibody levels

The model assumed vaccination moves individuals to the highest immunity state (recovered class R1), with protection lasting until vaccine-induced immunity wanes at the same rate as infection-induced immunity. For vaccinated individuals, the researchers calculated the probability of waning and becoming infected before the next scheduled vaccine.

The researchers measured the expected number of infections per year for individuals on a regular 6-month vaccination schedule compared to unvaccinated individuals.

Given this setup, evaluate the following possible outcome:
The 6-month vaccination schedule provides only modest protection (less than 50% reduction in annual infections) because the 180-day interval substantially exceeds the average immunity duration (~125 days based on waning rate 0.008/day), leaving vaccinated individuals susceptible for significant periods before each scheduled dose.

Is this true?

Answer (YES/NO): YES